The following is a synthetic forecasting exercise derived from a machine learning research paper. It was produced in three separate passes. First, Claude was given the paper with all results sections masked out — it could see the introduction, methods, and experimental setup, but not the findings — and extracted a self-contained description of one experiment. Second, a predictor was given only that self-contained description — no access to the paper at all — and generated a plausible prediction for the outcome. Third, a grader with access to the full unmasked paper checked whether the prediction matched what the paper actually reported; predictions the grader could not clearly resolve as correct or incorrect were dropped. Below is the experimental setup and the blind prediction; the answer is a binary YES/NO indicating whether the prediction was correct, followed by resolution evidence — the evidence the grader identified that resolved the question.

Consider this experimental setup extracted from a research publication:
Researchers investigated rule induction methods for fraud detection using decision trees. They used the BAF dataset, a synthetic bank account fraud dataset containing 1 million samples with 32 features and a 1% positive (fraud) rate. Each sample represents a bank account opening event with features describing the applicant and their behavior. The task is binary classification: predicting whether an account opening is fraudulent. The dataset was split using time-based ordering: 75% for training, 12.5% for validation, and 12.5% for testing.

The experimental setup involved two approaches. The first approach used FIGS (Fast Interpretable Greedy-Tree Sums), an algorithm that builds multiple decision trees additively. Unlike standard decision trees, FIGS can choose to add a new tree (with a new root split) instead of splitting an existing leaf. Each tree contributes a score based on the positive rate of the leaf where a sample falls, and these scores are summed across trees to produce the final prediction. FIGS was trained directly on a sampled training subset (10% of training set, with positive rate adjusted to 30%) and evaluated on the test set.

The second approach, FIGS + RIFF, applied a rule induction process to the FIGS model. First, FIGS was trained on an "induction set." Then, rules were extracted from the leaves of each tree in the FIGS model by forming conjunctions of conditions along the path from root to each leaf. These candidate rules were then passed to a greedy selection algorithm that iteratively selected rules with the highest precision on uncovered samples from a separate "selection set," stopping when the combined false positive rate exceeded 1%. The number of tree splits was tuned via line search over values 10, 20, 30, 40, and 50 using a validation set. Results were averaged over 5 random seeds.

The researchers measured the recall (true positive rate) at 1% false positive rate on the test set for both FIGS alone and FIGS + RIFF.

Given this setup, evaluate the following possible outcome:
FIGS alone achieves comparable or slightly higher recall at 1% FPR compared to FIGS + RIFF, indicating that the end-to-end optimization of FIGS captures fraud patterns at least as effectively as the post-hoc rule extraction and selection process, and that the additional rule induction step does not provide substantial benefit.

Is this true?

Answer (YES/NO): NO